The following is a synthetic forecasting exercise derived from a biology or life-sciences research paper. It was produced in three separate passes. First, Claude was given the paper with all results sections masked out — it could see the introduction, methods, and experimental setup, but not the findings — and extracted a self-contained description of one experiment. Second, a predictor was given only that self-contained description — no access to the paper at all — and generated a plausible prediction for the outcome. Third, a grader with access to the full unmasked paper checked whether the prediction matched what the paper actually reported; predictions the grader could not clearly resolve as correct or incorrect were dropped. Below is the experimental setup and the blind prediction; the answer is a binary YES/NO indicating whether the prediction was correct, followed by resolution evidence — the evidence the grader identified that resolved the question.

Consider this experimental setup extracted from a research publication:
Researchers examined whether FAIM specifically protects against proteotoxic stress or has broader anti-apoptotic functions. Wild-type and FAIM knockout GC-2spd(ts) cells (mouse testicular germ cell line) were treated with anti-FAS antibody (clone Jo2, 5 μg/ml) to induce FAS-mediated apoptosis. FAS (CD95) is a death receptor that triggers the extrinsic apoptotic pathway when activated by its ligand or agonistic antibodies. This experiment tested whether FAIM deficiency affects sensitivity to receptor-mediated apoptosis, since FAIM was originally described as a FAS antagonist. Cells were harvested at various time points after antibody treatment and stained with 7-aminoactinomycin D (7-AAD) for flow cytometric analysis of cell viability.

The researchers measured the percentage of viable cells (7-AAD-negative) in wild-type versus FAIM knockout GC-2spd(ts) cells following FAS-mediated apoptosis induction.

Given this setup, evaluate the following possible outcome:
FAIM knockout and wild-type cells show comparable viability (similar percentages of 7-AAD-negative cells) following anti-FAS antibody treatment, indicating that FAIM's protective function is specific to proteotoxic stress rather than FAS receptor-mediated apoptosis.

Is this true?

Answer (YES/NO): YES